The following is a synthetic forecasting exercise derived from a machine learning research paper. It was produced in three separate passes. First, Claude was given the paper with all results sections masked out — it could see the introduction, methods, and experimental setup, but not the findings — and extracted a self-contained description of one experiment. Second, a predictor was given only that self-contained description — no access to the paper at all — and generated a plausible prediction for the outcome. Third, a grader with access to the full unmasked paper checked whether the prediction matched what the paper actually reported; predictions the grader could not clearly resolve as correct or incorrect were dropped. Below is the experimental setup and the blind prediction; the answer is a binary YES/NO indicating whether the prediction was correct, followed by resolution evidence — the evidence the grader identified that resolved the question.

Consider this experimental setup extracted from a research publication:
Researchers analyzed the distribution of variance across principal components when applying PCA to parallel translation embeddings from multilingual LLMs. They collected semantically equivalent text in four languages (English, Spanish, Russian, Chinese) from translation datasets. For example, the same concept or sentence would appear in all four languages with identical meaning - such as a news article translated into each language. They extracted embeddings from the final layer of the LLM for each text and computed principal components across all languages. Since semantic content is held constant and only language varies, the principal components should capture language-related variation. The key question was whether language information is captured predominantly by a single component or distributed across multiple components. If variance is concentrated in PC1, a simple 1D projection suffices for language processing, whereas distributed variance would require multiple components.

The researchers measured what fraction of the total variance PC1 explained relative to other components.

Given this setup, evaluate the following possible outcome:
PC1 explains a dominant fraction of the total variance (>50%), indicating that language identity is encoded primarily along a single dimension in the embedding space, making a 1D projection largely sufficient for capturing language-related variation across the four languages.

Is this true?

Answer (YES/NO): YES